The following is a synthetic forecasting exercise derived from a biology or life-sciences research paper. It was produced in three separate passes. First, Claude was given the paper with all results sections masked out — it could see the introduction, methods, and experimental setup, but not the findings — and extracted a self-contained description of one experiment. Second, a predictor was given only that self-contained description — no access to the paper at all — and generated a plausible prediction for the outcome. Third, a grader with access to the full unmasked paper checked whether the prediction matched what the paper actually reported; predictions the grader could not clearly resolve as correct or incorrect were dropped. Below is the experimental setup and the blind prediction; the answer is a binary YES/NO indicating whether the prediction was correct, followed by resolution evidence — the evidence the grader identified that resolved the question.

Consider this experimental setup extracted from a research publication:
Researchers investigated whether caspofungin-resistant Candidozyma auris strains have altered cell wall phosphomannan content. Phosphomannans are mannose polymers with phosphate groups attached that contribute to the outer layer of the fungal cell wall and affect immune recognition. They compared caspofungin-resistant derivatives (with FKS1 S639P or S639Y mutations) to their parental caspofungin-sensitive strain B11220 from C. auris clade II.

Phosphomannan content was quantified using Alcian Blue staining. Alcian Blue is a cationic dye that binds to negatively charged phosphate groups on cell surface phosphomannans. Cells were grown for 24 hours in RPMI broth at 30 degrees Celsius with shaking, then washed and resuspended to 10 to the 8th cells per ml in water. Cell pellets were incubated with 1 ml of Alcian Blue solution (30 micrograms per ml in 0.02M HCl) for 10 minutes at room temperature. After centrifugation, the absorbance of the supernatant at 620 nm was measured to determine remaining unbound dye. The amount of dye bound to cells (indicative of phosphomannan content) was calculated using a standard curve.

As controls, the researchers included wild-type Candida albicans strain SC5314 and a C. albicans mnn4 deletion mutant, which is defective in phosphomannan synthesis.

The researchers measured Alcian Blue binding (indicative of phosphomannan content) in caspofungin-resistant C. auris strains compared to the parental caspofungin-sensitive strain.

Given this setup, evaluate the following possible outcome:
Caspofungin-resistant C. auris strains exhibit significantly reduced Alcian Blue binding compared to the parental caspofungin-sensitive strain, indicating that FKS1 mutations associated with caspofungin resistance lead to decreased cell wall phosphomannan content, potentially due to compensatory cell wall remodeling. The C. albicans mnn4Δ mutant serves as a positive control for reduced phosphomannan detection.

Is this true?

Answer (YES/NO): NO